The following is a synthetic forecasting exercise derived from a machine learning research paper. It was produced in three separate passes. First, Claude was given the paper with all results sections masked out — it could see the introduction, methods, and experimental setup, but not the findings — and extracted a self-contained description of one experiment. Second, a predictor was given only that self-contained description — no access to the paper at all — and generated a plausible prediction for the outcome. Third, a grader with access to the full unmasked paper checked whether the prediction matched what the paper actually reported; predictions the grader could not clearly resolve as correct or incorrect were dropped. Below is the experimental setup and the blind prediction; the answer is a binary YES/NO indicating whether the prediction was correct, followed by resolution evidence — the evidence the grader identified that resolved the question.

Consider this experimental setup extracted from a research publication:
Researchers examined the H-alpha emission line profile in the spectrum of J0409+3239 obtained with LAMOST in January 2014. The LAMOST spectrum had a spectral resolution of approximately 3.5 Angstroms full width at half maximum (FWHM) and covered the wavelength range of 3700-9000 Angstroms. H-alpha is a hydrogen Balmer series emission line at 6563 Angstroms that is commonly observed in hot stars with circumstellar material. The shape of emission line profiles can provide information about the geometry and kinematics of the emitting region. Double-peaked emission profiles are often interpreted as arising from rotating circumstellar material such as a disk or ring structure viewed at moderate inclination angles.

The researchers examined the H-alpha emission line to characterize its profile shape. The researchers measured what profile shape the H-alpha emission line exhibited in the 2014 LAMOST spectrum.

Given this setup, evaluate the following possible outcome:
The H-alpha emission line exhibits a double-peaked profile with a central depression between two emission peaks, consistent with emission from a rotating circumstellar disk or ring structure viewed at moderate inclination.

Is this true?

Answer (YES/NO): YES